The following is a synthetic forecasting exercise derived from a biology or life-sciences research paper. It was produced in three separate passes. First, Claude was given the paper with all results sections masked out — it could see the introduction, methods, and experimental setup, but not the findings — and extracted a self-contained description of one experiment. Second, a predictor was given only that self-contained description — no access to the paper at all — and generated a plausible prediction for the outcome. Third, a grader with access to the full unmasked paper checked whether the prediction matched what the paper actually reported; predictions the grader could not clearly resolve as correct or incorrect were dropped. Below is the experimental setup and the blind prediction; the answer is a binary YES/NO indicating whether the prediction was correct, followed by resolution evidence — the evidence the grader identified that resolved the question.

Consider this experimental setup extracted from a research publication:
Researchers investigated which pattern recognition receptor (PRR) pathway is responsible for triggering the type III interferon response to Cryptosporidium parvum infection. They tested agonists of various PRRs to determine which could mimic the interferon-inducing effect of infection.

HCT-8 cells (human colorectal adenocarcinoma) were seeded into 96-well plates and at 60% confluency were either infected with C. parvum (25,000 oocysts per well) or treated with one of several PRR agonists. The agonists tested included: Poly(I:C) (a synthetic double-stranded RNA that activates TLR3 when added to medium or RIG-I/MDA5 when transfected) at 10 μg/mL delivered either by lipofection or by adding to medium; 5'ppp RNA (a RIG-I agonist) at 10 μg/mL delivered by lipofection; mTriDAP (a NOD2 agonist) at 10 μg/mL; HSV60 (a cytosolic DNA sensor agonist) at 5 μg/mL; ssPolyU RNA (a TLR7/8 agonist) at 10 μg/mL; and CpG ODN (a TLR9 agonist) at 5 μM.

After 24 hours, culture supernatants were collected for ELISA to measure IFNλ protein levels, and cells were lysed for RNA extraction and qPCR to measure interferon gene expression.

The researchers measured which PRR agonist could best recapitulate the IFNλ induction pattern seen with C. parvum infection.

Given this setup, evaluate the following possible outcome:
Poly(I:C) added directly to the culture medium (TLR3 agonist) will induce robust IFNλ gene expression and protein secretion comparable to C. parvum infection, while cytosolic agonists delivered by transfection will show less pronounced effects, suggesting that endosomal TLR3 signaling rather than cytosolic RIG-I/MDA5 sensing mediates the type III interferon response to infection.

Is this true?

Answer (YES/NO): NO